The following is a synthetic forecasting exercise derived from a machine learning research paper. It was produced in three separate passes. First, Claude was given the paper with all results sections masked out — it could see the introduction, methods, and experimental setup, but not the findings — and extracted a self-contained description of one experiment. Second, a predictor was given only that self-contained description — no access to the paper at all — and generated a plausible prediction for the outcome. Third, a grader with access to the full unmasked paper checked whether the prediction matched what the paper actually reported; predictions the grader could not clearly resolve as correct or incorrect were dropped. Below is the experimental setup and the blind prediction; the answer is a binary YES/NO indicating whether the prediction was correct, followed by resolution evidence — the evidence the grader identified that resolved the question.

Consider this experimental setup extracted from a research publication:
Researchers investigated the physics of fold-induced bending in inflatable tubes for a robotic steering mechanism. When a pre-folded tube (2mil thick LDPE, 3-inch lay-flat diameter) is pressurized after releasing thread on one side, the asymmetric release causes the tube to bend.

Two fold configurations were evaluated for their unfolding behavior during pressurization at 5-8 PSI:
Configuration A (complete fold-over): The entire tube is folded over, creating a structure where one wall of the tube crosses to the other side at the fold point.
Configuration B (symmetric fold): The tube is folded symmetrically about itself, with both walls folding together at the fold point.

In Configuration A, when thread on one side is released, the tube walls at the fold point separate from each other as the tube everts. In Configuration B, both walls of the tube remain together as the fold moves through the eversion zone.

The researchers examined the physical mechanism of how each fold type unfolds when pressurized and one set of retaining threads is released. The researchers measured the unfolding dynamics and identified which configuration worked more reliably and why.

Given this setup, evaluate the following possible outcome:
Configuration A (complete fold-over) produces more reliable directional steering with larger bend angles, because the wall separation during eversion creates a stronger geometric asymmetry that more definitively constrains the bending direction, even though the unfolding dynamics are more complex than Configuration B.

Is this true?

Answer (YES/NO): NO